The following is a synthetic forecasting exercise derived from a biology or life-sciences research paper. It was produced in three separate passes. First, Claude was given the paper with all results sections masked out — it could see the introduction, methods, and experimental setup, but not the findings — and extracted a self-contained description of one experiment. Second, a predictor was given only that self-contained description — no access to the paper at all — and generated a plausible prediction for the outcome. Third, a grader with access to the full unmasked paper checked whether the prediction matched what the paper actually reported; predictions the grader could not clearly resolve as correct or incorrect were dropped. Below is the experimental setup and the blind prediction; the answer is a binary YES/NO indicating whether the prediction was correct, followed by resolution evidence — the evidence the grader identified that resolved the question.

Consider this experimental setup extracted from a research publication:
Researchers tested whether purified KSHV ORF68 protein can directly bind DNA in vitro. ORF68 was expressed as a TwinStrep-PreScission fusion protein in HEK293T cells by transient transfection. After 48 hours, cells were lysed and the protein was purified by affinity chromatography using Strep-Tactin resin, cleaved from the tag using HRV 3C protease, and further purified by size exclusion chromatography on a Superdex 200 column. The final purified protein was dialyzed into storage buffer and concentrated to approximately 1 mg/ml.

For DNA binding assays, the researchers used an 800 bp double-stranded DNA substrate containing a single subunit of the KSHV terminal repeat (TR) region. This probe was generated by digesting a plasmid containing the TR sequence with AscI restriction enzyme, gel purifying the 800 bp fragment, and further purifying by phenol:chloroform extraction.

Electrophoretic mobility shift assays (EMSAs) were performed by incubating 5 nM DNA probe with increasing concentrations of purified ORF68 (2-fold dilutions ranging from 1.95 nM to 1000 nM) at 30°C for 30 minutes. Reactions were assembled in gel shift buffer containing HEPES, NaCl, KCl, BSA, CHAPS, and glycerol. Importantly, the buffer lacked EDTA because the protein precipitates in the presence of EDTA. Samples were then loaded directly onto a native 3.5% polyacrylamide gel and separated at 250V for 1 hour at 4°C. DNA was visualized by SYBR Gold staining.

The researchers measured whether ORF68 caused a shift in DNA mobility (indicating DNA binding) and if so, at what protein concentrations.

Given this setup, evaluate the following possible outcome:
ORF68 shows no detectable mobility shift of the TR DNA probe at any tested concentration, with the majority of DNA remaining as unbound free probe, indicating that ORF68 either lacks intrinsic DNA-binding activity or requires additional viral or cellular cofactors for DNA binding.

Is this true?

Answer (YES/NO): NO